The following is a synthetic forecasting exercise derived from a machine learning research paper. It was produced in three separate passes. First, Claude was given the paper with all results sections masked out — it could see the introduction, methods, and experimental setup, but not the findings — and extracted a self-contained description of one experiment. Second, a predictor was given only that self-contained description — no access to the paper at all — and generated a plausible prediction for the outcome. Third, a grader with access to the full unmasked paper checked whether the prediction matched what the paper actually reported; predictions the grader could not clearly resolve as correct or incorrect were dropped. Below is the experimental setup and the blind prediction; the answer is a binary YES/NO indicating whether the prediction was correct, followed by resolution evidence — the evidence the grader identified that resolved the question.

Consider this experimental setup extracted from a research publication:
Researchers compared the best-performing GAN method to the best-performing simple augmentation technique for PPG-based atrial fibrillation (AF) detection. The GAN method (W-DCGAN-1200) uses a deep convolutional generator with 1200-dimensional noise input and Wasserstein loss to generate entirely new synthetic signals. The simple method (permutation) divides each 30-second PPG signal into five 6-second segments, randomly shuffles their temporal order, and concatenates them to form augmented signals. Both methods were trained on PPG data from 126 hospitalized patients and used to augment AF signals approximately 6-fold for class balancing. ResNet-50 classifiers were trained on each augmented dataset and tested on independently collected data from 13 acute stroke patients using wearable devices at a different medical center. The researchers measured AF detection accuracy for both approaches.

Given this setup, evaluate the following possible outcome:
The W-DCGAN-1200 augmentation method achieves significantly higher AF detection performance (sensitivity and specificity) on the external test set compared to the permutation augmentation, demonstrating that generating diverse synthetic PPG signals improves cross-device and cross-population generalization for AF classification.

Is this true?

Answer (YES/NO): NO